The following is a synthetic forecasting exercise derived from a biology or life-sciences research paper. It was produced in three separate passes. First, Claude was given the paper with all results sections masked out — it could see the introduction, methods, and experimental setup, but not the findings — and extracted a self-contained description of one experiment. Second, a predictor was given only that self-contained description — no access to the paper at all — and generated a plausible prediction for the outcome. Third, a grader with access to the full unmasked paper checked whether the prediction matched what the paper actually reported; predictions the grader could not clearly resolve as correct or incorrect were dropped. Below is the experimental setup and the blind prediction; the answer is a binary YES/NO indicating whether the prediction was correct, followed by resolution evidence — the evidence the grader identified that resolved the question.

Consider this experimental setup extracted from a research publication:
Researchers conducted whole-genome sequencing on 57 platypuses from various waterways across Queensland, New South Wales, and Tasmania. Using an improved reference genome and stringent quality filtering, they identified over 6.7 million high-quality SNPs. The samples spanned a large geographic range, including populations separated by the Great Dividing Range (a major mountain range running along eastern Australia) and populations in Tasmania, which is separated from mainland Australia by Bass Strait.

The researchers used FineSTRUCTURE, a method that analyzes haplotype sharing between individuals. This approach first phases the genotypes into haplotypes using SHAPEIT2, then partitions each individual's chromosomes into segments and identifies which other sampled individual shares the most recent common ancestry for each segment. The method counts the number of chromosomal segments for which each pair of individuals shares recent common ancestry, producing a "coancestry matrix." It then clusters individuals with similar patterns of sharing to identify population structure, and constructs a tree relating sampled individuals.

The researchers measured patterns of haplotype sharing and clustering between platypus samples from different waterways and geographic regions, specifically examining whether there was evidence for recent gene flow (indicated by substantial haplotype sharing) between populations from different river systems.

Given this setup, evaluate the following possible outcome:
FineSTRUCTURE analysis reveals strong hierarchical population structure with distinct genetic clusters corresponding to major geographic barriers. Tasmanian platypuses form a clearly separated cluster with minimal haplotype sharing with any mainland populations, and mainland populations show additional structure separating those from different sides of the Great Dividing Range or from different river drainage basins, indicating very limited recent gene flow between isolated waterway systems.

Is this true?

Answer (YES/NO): NO